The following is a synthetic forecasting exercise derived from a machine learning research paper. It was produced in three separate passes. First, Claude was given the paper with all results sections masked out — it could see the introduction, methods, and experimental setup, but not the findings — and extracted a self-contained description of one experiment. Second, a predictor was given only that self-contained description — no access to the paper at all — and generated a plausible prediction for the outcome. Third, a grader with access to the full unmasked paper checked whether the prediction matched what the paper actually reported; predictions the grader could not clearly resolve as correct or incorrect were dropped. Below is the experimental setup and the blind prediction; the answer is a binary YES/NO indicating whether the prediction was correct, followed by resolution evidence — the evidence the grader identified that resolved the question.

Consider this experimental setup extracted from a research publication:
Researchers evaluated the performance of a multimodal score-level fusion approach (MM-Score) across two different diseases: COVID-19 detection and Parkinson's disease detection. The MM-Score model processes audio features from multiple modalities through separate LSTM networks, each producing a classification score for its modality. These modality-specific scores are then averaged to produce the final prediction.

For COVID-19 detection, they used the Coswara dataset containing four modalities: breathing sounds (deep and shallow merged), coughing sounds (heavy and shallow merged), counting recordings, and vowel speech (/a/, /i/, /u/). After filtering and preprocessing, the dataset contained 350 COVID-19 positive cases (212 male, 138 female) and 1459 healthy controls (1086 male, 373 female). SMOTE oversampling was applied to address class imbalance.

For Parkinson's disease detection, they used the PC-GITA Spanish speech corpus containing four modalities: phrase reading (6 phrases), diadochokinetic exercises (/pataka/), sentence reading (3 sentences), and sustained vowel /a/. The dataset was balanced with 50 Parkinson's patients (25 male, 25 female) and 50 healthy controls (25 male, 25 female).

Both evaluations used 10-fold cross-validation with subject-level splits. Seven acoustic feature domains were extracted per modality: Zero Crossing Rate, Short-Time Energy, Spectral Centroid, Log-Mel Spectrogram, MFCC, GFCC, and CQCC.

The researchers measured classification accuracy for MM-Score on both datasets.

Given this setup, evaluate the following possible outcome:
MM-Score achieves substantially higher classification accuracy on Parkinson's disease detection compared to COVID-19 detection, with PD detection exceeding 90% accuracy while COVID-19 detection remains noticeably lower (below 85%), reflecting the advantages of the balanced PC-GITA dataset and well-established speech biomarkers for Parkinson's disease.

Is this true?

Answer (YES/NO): NO